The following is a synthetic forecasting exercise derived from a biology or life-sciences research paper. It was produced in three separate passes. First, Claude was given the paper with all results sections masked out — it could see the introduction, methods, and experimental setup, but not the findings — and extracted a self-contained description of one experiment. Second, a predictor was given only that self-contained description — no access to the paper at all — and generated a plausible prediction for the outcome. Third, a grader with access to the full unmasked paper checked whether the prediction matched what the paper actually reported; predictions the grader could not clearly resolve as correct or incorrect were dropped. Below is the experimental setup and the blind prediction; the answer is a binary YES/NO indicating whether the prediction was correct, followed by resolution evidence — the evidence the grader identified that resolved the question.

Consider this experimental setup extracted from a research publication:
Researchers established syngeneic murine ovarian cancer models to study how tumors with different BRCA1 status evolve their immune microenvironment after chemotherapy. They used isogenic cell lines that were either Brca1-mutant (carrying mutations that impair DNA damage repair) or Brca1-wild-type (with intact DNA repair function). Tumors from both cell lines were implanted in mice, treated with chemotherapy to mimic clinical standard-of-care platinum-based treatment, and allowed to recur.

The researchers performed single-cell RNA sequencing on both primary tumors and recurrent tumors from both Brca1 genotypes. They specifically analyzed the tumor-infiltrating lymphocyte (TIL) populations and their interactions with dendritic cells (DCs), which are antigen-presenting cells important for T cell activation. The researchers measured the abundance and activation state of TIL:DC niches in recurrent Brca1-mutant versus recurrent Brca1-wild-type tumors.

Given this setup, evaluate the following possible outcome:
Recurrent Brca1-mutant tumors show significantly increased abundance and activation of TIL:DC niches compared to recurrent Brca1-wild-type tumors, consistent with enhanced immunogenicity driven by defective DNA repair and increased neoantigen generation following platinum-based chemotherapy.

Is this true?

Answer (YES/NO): NO